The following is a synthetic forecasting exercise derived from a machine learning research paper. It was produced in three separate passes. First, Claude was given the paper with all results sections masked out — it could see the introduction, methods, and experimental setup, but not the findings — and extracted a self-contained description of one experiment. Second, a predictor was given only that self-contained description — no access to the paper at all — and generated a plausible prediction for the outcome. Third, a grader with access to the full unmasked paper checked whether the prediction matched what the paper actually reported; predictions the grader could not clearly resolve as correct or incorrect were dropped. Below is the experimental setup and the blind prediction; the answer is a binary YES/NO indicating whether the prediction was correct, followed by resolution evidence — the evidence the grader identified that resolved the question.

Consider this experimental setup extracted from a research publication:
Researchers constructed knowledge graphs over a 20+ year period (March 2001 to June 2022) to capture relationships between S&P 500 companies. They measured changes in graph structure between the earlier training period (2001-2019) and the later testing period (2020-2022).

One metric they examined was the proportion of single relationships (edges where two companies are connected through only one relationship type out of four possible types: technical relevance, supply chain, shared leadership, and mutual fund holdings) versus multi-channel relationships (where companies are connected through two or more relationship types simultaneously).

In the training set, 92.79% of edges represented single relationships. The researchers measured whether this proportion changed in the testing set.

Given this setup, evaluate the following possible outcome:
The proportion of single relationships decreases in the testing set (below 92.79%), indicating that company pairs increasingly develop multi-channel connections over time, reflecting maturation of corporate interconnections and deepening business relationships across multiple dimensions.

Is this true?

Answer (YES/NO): NO